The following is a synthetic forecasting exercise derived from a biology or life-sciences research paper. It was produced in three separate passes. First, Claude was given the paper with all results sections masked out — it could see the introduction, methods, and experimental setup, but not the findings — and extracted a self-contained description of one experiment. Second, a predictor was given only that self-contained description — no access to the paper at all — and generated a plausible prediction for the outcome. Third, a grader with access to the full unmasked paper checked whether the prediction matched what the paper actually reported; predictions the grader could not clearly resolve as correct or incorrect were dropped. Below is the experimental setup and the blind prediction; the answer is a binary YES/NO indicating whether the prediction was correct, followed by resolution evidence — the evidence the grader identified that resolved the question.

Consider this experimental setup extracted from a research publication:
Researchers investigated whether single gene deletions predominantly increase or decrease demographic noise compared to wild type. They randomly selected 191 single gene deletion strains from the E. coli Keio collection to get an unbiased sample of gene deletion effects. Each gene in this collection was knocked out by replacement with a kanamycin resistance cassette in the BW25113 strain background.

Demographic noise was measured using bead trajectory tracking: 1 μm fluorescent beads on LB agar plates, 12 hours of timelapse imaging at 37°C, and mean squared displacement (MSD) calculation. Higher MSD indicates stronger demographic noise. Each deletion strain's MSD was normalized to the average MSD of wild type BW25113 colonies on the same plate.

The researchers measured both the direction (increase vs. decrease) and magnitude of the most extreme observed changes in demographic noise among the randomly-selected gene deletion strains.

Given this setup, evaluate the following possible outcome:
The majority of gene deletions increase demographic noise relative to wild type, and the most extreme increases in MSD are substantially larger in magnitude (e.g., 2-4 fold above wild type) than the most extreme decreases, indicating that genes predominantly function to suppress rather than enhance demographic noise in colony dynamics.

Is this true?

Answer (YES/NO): NO